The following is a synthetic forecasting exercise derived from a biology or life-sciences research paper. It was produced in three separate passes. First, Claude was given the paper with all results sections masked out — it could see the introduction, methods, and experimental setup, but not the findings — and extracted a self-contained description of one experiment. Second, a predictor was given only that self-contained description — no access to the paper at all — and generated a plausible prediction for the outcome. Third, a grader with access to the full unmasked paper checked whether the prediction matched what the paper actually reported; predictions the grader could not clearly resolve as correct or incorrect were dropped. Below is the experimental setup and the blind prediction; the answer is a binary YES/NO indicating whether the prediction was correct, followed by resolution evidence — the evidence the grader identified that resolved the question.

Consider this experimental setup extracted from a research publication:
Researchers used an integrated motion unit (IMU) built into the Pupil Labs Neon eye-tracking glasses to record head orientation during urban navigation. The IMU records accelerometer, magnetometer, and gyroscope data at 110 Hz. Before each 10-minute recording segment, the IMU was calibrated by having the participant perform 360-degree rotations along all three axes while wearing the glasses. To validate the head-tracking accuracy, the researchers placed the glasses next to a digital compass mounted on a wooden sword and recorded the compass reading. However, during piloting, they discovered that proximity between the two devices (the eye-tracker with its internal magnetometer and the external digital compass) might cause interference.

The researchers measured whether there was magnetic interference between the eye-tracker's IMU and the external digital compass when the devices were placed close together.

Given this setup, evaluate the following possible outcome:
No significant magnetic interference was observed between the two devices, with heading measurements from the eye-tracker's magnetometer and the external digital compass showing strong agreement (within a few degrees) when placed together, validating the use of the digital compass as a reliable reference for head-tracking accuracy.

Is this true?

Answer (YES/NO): NO